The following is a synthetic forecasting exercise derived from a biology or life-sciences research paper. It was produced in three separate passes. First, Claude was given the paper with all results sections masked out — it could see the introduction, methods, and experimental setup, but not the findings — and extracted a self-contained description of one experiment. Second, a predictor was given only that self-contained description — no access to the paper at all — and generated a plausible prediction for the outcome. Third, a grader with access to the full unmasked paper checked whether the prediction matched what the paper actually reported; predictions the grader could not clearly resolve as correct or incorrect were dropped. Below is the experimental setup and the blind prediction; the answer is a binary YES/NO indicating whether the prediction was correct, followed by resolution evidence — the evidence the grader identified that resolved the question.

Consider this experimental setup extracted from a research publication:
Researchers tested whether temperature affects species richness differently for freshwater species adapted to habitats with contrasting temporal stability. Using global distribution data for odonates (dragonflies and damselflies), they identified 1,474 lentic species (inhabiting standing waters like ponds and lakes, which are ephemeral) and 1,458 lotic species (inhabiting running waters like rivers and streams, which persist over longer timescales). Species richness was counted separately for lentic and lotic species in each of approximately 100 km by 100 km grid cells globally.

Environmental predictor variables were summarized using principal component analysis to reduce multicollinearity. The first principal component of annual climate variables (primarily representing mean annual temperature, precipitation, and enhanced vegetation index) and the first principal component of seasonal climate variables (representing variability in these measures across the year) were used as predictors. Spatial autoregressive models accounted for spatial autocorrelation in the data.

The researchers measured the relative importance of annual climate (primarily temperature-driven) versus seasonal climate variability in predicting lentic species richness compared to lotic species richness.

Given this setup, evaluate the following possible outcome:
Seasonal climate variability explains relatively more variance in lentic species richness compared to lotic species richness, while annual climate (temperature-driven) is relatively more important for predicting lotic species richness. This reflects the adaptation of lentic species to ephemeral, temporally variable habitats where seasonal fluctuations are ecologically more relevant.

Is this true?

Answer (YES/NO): YES